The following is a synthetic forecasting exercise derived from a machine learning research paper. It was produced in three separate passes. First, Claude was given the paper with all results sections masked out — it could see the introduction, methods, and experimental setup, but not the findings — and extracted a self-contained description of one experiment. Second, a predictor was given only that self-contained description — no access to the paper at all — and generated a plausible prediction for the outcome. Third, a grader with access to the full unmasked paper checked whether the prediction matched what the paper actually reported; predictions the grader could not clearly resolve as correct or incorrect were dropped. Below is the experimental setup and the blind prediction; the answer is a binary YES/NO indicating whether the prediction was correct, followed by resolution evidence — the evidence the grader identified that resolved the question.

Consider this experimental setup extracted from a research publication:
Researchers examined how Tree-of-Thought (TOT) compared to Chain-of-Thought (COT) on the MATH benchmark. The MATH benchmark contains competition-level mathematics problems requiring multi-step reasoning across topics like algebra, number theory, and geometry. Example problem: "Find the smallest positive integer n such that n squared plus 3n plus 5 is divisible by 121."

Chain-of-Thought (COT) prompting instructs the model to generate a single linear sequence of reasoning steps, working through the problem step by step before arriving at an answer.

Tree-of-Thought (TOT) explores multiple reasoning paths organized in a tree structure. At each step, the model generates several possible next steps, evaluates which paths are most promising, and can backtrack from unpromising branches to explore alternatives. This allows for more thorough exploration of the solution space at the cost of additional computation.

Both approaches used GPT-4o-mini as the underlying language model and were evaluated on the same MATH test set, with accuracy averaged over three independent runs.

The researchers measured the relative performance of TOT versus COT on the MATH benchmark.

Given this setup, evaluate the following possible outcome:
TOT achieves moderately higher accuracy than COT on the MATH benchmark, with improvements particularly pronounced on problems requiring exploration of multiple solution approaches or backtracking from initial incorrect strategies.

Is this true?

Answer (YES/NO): NO